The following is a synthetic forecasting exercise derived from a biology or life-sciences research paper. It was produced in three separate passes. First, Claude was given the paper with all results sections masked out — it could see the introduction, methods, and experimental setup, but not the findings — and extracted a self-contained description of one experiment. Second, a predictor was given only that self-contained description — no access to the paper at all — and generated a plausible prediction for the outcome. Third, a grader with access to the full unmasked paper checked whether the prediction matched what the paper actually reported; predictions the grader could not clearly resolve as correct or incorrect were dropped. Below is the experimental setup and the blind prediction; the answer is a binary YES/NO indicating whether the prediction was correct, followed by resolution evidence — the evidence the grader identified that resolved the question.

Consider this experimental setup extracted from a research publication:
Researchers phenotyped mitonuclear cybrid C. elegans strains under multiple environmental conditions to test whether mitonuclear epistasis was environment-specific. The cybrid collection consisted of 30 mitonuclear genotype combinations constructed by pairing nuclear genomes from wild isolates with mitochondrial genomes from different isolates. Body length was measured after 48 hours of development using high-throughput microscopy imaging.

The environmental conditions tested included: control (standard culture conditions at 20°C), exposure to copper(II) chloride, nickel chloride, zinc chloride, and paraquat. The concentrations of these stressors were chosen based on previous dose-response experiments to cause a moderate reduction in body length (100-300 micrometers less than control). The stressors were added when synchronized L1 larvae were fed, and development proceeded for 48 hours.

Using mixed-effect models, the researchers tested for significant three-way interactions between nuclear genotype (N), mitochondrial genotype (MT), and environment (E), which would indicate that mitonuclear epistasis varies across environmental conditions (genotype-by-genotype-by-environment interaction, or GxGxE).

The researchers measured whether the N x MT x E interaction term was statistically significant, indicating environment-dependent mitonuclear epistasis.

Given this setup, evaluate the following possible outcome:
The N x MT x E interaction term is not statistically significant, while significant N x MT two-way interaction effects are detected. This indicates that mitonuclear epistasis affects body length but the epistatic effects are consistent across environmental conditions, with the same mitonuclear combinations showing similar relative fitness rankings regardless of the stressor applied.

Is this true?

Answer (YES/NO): NO